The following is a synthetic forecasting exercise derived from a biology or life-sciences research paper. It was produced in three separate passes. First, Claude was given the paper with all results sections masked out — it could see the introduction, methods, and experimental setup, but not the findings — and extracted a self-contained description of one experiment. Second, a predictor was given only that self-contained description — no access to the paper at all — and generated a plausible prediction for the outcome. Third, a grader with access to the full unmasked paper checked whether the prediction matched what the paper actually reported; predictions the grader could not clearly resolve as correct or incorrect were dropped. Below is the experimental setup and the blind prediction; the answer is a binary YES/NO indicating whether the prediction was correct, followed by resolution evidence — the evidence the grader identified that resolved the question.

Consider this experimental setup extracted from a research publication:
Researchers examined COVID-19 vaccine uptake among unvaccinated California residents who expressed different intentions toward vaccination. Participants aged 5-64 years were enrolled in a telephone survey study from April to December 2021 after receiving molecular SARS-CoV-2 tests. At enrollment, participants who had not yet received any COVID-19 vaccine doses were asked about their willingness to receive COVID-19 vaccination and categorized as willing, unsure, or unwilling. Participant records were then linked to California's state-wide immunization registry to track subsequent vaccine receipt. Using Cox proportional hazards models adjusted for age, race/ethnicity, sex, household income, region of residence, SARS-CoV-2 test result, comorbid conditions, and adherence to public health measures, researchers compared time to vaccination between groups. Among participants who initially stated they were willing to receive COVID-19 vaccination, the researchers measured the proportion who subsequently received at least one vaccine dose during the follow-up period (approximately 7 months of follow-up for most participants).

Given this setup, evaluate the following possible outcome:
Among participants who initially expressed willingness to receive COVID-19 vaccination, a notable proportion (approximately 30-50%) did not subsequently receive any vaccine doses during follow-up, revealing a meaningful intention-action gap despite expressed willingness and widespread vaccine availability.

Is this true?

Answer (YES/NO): NO